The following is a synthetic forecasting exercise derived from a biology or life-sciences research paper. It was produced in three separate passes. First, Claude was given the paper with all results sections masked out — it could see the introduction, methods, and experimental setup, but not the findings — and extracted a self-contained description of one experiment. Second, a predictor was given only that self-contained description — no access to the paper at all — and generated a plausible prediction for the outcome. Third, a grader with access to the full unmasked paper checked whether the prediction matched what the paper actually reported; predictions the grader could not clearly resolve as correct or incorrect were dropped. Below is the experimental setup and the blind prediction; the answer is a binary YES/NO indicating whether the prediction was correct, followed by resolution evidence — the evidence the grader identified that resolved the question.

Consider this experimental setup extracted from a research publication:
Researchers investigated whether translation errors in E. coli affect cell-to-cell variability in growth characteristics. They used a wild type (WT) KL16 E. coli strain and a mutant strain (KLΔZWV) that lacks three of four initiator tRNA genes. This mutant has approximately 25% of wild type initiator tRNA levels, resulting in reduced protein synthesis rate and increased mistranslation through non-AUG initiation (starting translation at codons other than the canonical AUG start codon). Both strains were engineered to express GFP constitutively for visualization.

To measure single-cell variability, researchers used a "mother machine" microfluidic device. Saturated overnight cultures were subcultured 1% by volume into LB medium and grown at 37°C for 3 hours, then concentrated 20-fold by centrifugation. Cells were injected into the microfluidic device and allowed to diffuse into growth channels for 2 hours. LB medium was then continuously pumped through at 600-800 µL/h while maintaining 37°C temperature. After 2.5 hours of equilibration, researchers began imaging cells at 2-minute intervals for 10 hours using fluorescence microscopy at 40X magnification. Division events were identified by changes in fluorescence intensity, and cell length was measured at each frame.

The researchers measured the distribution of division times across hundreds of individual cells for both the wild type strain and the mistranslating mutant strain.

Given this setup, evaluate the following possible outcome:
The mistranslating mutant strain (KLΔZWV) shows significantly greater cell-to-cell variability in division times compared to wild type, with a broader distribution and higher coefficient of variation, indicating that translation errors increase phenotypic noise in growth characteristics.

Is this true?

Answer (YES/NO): YES